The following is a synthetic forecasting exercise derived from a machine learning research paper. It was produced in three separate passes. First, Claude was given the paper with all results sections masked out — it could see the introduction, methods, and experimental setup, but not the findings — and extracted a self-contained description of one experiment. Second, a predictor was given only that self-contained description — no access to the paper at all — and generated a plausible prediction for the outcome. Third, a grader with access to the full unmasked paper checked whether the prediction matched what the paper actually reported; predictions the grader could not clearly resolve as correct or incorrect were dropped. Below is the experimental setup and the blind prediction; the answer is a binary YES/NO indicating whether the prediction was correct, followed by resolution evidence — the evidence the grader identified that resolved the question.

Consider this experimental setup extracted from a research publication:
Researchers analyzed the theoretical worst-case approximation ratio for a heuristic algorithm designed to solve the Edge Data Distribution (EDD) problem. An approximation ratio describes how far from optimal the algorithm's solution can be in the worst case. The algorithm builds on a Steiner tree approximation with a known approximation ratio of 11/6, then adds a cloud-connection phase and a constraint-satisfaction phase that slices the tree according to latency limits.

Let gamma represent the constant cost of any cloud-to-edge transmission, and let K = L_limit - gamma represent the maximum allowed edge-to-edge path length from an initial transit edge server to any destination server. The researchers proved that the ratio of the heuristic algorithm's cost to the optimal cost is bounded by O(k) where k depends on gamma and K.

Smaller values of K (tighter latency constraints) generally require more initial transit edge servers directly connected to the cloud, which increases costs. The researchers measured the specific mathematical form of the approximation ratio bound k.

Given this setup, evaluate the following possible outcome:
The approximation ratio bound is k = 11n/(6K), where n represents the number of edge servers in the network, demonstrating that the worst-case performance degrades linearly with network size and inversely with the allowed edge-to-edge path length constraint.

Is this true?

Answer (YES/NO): NO